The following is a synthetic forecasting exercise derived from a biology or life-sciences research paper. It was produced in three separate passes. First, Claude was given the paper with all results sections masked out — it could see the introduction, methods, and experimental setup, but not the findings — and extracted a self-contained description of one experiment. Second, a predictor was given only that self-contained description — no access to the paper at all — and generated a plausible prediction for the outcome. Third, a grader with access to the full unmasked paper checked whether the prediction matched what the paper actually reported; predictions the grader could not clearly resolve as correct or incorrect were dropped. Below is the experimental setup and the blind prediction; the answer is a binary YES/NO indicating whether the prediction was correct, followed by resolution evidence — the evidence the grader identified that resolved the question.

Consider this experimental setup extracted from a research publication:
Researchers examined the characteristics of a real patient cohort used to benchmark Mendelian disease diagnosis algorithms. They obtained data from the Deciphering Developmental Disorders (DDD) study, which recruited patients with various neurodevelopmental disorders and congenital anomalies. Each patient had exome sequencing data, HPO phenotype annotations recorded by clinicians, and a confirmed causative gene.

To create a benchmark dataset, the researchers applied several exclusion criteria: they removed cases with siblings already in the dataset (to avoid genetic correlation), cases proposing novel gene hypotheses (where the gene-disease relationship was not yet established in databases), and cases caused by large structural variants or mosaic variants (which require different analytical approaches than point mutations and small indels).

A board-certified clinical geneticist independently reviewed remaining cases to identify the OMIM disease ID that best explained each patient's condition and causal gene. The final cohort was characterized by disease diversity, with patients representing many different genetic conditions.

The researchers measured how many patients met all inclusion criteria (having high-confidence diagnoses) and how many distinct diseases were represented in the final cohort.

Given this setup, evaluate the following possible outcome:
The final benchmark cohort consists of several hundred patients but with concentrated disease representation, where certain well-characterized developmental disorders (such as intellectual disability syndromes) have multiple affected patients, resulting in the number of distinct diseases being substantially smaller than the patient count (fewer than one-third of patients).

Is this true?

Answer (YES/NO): NO